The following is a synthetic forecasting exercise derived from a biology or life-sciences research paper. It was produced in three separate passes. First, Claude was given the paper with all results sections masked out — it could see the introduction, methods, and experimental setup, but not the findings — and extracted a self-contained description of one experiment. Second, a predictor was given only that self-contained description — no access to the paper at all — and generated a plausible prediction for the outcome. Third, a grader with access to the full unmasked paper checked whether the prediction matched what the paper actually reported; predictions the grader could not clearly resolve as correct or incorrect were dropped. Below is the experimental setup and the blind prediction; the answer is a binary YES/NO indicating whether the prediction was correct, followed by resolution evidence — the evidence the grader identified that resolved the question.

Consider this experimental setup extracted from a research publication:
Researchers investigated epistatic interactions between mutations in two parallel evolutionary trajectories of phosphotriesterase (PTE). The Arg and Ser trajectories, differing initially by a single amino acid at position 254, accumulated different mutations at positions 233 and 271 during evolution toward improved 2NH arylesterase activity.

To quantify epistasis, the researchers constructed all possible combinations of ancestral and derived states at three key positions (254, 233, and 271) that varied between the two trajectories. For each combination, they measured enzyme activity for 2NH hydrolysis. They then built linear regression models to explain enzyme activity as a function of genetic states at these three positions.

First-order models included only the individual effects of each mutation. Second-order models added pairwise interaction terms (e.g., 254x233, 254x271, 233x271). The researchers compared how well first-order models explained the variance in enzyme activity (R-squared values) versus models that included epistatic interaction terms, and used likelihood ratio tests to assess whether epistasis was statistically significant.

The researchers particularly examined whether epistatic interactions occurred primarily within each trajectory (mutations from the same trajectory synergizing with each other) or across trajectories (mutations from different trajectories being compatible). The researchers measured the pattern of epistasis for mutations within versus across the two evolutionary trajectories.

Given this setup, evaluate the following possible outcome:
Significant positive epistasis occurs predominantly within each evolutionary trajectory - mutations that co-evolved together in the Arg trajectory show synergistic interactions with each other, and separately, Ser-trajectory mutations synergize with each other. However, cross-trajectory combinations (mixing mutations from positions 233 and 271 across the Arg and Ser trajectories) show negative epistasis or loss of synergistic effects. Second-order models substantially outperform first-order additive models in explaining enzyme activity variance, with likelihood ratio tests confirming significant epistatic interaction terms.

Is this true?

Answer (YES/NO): NO